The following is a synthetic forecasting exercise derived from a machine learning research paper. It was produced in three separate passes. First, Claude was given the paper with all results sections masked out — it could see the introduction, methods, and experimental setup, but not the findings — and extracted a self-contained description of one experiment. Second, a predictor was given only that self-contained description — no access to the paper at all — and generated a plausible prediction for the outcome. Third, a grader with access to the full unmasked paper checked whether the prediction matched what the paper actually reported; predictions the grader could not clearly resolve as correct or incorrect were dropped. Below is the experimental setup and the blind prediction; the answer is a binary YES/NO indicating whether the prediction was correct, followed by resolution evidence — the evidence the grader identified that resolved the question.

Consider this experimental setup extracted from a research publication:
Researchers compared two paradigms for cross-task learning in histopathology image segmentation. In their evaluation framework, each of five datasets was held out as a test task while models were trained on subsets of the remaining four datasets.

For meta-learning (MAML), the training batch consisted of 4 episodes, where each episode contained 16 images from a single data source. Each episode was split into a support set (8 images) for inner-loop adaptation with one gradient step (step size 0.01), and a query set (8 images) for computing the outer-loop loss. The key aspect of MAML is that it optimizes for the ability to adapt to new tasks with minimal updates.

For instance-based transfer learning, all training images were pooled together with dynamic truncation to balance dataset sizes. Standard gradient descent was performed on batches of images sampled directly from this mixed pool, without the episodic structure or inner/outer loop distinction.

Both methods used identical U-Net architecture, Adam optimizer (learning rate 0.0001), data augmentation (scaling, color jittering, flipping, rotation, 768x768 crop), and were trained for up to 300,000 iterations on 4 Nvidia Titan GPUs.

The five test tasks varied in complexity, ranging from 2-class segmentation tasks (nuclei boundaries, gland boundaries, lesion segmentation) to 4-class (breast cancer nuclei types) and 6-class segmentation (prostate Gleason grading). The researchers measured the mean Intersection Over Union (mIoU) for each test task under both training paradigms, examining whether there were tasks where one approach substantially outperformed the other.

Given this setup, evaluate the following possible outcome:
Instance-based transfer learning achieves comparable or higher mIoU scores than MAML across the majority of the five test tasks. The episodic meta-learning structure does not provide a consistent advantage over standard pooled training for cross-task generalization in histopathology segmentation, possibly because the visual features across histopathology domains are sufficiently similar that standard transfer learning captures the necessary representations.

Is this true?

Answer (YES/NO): YES